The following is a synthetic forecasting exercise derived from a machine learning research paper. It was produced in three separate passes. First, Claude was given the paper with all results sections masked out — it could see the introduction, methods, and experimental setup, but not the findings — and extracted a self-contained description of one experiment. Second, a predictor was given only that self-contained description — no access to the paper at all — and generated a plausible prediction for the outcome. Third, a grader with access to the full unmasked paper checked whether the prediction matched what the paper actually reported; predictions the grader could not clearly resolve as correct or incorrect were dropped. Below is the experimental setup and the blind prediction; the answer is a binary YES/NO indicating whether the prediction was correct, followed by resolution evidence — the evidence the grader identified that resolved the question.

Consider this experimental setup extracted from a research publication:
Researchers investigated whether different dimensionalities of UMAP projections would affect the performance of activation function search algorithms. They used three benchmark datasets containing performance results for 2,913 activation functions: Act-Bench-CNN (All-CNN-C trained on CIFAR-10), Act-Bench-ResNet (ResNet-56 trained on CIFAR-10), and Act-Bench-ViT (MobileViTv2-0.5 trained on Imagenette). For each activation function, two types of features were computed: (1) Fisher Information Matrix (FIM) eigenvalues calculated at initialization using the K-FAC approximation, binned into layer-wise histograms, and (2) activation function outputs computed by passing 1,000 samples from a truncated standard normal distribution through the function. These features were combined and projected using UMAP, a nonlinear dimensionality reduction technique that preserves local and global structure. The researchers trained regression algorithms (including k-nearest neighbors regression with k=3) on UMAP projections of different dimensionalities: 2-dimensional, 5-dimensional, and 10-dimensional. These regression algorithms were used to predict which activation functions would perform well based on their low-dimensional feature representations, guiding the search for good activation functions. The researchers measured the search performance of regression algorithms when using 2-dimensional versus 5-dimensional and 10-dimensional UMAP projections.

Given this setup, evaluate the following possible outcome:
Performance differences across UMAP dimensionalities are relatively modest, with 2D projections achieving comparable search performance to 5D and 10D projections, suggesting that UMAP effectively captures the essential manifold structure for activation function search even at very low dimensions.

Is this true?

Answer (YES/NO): YES